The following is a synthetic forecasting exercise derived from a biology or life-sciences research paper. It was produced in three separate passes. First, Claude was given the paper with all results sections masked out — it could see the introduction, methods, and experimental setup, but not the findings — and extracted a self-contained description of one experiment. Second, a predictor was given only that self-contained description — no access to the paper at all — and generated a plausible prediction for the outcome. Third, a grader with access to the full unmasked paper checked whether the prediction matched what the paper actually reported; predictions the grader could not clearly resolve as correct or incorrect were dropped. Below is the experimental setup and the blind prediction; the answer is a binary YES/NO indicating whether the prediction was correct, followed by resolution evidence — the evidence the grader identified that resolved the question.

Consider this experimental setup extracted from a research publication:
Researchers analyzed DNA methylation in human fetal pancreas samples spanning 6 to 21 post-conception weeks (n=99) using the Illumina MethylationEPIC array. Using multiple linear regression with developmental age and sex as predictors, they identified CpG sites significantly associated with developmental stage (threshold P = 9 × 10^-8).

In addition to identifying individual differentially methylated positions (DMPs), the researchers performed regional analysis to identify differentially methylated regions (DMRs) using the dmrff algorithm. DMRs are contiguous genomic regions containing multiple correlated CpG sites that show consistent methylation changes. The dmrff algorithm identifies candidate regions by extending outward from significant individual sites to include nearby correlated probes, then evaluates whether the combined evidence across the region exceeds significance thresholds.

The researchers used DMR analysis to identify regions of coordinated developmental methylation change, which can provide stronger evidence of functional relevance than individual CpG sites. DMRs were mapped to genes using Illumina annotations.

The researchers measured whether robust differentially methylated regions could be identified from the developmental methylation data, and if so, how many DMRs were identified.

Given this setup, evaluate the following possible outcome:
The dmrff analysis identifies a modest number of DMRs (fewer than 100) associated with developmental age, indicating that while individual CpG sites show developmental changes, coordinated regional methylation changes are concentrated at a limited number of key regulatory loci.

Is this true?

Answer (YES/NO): NO